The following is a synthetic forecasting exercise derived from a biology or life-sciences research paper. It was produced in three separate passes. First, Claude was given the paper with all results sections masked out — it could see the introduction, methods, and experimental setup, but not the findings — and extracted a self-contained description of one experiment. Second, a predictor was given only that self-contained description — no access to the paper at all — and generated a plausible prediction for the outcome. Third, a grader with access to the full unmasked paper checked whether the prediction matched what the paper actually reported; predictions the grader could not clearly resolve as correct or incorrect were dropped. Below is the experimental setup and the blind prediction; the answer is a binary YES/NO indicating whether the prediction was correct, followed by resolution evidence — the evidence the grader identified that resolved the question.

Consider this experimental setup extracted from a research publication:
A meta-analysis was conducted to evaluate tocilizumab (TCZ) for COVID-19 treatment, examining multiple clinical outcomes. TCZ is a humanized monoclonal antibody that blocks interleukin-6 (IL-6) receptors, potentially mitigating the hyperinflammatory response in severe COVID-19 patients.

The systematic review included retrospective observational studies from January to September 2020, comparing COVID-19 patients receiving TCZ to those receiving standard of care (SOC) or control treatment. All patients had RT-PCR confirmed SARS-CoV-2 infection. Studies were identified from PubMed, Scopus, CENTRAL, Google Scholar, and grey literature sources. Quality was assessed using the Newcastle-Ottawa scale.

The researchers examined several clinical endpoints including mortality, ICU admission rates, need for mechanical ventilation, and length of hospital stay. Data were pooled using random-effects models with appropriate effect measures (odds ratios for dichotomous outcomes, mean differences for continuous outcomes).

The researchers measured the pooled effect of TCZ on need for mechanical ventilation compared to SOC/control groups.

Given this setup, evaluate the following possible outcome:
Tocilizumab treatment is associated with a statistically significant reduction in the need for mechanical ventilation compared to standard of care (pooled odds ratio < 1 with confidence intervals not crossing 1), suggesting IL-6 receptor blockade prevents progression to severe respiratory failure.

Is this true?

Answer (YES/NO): NO